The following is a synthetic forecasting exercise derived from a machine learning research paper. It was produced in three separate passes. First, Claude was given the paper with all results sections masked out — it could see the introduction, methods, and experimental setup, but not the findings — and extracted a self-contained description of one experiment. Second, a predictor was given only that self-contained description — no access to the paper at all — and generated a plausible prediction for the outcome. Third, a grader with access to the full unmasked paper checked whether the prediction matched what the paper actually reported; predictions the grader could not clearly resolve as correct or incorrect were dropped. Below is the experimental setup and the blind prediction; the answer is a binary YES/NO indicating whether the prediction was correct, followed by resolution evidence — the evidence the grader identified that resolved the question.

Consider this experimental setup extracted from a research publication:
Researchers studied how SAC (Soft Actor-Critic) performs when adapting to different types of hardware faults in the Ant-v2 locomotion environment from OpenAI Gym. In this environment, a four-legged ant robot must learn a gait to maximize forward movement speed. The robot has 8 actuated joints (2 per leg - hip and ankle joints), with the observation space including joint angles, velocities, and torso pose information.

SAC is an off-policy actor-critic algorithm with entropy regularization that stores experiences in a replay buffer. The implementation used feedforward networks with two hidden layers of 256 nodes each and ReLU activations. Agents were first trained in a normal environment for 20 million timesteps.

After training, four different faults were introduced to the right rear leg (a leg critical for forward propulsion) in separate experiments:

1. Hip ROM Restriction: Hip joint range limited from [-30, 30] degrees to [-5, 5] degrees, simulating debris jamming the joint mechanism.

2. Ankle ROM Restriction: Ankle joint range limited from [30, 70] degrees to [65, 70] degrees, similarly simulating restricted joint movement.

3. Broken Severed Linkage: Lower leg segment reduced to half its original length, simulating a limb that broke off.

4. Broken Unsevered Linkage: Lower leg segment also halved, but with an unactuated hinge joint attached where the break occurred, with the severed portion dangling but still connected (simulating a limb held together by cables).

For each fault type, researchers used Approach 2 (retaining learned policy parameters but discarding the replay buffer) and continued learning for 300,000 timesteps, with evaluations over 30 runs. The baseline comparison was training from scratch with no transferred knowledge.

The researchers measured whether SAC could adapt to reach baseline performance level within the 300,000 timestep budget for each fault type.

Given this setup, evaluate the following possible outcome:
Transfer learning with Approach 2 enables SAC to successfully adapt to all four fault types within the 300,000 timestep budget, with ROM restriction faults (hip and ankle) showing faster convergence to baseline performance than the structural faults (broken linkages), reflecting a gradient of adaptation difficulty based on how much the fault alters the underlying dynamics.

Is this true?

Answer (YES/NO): NO